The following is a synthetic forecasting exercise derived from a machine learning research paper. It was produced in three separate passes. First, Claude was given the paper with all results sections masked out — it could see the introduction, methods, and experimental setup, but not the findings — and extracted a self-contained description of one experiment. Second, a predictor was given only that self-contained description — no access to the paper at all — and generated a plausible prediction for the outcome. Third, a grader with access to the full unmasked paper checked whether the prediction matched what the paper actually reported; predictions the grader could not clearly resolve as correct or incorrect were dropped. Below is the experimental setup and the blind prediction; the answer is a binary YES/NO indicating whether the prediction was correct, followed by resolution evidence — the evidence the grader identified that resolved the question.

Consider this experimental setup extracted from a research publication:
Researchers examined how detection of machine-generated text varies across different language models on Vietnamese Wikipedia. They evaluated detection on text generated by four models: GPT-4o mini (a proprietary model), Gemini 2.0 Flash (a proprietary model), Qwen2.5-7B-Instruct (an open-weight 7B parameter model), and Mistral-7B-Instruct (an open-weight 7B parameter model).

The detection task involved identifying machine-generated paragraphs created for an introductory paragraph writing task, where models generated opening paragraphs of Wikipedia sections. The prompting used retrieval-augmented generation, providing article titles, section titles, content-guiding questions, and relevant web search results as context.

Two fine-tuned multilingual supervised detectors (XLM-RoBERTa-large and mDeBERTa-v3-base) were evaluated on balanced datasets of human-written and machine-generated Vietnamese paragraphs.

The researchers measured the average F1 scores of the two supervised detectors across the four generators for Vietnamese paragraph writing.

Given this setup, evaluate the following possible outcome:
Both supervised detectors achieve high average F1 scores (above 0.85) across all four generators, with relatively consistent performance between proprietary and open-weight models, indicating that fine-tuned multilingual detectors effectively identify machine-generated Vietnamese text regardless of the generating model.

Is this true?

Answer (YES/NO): NO